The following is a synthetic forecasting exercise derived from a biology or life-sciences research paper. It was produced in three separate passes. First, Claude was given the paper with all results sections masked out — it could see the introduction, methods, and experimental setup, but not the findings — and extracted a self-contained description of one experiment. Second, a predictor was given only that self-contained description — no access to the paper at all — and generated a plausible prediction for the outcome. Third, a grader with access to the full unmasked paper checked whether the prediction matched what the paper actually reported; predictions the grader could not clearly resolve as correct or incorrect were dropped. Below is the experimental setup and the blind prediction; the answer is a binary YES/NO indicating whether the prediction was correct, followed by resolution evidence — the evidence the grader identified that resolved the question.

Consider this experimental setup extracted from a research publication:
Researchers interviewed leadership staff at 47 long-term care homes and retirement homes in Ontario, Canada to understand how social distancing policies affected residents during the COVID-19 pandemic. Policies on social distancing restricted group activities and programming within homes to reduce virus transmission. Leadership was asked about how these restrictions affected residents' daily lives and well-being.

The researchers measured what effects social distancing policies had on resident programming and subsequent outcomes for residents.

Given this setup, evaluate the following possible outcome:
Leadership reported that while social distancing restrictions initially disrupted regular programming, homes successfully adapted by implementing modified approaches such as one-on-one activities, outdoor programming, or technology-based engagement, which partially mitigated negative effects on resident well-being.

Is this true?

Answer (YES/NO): NO